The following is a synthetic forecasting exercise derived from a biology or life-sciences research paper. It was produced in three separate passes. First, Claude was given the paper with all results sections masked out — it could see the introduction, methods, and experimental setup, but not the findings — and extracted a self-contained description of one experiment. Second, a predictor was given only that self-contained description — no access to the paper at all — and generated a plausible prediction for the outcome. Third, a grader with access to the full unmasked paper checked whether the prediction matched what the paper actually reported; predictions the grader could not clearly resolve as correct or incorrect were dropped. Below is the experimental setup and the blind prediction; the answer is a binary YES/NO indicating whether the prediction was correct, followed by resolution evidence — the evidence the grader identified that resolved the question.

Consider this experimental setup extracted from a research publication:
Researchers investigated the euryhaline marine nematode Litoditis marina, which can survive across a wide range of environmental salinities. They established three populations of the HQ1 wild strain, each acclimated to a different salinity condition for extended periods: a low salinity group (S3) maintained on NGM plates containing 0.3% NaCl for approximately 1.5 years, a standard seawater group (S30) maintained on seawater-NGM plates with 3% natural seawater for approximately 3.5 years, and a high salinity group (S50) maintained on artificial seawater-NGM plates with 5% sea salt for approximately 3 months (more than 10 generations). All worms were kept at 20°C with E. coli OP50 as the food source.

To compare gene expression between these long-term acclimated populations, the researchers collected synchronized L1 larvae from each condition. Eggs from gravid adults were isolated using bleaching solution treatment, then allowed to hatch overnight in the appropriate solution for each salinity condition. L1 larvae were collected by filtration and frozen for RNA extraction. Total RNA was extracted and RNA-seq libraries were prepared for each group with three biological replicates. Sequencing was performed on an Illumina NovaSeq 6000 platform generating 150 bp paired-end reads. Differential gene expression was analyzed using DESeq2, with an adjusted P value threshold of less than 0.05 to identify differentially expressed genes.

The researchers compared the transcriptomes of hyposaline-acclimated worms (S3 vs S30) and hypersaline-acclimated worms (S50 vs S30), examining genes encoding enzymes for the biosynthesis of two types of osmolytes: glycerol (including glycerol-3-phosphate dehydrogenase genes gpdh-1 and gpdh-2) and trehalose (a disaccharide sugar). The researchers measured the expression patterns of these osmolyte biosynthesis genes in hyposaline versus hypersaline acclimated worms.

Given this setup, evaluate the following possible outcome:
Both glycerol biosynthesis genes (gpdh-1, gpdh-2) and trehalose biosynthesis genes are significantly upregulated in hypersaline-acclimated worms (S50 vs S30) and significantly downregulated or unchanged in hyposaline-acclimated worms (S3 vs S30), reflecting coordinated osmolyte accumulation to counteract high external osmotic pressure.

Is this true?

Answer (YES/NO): NO